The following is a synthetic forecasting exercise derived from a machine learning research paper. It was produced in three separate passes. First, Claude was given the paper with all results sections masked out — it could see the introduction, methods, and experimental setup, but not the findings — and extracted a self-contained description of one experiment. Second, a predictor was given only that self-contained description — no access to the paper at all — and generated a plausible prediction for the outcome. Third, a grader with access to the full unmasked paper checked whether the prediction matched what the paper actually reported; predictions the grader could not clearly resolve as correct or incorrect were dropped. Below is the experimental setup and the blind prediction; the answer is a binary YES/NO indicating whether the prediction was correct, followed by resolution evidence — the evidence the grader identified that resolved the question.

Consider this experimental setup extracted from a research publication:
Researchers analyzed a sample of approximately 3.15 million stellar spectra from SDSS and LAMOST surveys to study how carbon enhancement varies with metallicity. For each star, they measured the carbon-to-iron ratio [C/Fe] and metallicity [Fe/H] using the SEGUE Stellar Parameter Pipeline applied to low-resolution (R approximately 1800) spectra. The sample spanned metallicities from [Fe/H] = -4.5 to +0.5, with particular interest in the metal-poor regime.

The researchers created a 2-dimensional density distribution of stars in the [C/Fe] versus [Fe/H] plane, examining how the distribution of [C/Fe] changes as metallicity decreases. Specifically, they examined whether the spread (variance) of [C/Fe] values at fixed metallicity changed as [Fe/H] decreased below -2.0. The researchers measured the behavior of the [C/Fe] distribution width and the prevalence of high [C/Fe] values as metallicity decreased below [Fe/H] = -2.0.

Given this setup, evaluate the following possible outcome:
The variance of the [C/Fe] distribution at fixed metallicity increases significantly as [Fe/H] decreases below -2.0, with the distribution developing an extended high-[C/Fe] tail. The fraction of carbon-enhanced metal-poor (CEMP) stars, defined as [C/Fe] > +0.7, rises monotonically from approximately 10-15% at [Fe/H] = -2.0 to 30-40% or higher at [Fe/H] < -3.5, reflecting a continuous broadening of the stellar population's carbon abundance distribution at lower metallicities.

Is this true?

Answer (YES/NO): YES